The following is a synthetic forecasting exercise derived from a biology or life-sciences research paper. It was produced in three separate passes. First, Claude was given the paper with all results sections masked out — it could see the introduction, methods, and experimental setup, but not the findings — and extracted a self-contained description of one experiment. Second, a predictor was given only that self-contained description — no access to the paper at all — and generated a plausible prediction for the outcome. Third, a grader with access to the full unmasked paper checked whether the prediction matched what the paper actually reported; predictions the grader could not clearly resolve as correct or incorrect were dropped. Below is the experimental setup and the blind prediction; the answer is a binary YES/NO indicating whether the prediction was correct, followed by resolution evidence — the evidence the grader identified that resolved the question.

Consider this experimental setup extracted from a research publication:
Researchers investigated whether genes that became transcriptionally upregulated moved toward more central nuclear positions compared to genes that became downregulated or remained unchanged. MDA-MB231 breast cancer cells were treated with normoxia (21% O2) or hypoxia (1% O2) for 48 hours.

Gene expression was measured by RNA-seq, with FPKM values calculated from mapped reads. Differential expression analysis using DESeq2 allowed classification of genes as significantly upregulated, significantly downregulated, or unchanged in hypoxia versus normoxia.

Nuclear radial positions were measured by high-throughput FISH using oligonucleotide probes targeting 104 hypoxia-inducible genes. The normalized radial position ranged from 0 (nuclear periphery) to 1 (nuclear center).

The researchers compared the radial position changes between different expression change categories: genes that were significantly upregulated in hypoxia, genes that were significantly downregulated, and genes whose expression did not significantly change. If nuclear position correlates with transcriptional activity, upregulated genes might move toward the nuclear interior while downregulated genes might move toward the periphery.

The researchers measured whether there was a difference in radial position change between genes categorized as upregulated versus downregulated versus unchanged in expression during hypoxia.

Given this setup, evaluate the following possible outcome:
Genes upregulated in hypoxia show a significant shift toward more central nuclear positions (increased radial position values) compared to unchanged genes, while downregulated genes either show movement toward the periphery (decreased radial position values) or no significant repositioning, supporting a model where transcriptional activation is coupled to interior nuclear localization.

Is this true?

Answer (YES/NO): NO